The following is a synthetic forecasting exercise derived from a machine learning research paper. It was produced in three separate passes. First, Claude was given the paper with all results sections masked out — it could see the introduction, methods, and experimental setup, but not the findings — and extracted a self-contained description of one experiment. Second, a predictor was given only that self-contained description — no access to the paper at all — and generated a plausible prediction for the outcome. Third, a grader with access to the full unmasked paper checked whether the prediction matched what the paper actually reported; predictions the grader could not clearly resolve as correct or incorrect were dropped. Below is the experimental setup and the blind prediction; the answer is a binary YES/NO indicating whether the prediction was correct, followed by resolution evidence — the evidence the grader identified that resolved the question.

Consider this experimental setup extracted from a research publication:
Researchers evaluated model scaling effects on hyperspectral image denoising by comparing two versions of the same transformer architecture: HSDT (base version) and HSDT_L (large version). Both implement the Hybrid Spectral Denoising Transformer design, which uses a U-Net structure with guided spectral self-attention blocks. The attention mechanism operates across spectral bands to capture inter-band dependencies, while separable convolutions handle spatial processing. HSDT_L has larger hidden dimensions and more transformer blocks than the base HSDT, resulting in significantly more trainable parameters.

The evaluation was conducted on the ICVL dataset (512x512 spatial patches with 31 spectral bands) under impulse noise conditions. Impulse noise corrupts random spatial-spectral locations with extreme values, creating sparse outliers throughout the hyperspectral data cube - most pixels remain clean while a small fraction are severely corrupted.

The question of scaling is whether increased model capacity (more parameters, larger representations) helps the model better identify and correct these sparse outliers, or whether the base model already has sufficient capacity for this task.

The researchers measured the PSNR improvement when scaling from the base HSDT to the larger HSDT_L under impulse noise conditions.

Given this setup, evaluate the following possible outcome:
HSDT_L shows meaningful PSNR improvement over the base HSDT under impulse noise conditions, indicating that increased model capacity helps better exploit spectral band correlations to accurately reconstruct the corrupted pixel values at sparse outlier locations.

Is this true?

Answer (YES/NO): YES